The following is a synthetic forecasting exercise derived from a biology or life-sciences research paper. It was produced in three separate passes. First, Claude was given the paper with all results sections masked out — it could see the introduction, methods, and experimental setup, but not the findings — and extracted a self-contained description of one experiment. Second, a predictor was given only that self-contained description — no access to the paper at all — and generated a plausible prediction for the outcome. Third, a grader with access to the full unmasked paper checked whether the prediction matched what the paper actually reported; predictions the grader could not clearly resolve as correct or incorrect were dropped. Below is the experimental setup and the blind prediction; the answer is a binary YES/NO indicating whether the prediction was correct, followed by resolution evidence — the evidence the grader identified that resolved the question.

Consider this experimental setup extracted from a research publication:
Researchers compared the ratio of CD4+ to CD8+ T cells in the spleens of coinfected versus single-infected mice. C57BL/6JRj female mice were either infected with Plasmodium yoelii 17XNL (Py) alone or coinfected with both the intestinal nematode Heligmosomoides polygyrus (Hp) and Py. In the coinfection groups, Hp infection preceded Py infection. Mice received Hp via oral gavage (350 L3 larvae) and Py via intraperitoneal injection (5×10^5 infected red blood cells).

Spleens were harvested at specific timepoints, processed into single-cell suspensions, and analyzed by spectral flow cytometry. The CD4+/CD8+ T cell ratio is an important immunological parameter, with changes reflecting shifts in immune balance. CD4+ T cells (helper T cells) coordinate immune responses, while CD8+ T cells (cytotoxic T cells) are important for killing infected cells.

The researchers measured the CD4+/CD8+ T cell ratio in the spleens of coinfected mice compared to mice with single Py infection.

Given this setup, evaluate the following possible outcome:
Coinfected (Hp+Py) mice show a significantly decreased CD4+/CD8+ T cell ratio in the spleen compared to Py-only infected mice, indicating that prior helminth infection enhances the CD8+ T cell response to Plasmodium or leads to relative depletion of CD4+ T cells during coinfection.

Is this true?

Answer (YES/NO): NO